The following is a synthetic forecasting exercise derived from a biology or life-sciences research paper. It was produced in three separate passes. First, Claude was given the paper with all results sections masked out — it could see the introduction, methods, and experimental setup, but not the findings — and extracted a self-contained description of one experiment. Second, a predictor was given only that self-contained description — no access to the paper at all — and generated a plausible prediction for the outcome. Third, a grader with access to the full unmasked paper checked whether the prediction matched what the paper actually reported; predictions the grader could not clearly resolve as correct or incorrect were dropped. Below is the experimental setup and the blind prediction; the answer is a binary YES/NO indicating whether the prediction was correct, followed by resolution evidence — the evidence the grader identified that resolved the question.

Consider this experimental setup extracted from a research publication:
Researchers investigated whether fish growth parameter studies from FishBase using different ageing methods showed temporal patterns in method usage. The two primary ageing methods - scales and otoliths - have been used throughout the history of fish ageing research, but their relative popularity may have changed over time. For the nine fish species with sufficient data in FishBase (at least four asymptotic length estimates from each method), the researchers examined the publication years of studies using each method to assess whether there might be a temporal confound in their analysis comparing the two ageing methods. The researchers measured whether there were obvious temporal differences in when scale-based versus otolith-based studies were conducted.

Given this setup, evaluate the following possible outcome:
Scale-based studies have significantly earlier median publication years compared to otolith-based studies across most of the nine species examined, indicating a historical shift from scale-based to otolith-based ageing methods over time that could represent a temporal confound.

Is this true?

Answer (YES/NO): NO